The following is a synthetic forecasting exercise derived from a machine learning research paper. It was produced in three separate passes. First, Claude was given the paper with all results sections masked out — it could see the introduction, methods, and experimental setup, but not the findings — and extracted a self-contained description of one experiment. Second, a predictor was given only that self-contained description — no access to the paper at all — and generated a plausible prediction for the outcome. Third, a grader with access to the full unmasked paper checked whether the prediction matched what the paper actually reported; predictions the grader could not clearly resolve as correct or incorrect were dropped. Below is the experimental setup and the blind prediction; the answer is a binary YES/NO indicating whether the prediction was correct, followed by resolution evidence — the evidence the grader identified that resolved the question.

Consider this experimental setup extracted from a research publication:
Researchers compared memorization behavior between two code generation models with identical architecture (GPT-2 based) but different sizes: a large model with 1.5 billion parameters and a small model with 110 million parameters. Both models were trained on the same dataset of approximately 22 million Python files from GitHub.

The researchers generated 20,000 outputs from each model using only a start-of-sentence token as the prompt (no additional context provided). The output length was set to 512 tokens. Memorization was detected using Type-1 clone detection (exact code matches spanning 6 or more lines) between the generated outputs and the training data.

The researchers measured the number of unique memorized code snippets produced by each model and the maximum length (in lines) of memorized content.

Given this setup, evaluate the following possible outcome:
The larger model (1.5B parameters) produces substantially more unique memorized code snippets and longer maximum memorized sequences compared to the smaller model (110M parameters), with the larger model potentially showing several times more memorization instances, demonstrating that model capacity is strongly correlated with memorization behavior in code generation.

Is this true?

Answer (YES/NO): NO